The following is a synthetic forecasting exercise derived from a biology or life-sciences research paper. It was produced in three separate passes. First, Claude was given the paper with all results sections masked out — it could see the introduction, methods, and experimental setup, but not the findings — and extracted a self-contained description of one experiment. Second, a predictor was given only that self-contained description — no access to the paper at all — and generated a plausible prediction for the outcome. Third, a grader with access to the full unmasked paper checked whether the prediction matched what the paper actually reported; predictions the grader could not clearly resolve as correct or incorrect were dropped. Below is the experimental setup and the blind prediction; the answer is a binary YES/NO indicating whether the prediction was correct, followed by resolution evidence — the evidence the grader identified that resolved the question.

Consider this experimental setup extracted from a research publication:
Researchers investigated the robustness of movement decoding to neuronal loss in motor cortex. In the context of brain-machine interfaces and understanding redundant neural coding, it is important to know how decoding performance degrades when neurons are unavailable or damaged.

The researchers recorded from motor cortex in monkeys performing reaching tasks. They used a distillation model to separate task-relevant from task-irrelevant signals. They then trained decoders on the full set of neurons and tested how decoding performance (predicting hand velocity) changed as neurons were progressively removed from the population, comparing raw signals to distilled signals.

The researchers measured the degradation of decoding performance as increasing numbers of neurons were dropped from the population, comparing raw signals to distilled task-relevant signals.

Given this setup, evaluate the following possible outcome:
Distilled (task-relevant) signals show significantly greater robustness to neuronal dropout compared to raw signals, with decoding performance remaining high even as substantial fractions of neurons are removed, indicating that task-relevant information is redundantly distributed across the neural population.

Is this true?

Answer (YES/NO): YES